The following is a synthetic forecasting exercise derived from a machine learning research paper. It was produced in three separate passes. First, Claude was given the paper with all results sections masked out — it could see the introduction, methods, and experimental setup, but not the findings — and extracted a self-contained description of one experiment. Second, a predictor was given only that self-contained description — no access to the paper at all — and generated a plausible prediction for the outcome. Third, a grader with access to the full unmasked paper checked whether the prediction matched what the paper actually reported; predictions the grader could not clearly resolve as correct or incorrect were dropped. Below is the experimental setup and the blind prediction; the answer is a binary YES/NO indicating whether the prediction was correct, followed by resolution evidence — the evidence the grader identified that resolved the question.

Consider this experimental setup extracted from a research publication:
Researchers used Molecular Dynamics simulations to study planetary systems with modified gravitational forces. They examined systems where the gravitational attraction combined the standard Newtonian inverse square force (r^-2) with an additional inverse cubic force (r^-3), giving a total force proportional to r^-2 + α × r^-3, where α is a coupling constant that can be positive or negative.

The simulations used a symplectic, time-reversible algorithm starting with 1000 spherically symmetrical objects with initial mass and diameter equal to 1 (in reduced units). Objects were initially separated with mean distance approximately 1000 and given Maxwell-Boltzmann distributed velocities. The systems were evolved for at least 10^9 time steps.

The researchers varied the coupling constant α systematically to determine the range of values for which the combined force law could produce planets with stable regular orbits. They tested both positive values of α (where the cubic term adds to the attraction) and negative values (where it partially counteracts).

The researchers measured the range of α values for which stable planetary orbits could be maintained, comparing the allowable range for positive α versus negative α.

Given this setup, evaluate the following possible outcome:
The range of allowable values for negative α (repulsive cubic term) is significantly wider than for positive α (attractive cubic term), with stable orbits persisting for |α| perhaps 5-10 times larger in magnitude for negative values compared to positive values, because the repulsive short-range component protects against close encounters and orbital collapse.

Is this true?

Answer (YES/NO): YES